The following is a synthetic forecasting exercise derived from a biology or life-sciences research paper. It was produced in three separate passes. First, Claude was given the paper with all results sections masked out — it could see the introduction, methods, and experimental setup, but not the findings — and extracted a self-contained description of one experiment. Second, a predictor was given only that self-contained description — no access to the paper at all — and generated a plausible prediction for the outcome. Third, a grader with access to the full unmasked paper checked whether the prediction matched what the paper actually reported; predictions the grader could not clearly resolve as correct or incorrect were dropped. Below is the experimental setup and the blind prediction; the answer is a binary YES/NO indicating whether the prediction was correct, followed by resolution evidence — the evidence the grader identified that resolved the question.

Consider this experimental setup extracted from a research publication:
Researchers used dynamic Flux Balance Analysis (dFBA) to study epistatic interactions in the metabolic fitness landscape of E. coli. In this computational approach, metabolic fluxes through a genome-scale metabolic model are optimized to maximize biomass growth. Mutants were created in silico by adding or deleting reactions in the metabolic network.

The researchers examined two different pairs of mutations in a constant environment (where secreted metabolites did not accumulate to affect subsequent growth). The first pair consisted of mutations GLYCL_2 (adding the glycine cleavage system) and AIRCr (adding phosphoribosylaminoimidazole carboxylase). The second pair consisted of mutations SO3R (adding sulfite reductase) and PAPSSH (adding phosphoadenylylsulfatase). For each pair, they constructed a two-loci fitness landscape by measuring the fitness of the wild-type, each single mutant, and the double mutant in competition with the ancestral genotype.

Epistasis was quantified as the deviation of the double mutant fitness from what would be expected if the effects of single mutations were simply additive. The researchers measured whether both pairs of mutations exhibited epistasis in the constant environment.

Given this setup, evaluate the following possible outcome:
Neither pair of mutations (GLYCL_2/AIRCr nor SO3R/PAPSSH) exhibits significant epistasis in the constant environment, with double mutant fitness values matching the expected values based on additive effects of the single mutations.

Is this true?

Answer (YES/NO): NO